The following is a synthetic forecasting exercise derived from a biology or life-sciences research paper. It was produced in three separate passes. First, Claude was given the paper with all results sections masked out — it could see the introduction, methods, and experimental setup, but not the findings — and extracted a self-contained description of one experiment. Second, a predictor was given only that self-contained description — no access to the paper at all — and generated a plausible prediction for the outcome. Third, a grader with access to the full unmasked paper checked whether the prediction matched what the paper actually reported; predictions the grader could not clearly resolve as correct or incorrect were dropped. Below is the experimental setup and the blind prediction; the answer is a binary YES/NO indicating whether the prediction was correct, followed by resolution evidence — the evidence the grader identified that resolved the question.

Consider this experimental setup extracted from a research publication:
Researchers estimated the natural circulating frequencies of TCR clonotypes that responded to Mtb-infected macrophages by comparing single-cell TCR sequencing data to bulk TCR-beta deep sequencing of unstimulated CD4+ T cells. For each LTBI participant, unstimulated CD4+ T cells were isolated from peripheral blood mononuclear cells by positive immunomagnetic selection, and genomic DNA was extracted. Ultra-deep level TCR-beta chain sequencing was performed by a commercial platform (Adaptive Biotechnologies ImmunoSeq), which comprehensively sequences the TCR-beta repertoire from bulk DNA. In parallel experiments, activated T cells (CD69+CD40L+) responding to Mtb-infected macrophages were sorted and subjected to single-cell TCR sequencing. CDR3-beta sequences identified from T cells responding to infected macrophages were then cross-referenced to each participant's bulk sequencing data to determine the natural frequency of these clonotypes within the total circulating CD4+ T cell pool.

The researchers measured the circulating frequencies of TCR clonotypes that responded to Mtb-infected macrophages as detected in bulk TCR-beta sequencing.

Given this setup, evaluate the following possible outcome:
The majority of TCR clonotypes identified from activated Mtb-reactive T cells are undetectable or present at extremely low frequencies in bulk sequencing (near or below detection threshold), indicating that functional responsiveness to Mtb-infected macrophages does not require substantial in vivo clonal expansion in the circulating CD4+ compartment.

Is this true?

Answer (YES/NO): NO